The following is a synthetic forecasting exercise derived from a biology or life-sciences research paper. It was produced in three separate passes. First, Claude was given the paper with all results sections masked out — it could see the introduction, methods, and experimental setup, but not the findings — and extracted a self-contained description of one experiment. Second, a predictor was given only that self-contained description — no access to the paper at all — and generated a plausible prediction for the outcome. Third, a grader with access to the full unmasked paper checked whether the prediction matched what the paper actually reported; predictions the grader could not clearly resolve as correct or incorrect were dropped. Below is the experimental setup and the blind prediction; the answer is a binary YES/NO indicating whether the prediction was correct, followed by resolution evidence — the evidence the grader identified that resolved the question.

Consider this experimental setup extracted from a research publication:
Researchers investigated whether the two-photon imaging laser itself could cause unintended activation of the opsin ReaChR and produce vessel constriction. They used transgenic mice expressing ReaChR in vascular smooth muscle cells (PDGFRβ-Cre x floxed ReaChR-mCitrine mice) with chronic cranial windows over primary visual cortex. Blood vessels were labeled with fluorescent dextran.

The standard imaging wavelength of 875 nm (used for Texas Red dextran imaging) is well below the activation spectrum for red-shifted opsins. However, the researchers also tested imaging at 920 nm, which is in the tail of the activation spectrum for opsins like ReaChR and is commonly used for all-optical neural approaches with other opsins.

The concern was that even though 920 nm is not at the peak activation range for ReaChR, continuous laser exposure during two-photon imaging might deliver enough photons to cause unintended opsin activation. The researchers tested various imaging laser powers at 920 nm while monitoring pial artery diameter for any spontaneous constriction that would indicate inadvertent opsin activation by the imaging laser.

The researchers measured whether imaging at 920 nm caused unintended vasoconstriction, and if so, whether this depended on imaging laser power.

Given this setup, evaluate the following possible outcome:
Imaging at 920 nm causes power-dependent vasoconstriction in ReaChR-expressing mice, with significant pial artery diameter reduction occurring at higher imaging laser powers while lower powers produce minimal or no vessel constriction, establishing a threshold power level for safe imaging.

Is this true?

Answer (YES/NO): NO